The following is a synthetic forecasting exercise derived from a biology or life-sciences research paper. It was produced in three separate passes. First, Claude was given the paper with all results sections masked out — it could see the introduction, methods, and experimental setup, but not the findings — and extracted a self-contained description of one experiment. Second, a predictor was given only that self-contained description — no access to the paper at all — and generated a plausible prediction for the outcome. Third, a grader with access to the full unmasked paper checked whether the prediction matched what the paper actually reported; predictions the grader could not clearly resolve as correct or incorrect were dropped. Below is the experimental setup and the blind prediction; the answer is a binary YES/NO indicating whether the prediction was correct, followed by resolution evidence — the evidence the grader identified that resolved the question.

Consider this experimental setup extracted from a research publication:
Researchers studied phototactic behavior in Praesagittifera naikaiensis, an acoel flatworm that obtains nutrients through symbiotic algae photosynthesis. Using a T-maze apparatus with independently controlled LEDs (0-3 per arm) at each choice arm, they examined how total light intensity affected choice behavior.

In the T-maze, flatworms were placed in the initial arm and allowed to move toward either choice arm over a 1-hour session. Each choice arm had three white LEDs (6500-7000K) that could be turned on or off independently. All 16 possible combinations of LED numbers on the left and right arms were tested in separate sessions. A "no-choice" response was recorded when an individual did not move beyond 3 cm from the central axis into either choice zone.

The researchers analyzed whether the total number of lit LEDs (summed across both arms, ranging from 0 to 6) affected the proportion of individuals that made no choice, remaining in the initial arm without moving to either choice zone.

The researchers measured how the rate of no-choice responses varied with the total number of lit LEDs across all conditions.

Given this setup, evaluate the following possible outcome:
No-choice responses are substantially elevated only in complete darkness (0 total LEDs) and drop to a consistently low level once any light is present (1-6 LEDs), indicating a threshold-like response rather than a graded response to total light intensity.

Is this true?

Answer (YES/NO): NO